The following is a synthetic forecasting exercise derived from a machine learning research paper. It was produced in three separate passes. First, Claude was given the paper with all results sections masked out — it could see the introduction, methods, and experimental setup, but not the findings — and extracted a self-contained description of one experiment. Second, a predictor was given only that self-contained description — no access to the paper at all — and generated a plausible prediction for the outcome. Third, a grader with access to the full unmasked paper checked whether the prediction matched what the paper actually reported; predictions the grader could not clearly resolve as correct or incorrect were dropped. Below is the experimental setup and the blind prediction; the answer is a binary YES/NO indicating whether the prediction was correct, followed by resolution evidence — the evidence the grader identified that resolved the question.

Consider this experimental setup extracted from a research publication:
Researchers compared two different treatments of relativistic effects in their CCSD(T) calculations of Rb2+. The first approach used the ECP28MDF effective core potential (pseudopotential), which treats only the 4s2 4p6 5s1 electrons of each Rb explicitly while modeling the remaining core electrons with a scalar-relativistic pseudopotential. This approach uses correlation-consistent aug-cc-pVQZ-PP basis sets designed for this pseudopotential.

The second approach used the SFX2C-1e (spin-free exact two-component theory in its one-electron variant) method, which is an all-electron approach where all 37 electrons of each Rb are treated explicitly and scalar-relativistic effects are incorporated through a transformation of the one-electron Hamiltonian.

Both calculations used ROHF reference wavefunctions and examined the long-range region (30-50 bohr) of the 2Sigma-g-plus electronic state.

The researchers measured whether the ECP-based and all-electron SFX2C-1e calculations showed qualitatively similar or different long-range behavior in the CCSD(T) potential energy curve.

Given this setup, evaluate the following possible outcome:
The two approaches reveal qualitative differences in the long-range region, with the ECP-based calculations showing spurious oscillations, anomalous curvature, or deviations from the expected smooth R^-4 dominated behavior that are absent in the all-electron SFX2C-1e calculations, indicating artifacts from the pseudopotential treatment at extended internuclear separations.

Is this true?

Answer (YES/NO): NO